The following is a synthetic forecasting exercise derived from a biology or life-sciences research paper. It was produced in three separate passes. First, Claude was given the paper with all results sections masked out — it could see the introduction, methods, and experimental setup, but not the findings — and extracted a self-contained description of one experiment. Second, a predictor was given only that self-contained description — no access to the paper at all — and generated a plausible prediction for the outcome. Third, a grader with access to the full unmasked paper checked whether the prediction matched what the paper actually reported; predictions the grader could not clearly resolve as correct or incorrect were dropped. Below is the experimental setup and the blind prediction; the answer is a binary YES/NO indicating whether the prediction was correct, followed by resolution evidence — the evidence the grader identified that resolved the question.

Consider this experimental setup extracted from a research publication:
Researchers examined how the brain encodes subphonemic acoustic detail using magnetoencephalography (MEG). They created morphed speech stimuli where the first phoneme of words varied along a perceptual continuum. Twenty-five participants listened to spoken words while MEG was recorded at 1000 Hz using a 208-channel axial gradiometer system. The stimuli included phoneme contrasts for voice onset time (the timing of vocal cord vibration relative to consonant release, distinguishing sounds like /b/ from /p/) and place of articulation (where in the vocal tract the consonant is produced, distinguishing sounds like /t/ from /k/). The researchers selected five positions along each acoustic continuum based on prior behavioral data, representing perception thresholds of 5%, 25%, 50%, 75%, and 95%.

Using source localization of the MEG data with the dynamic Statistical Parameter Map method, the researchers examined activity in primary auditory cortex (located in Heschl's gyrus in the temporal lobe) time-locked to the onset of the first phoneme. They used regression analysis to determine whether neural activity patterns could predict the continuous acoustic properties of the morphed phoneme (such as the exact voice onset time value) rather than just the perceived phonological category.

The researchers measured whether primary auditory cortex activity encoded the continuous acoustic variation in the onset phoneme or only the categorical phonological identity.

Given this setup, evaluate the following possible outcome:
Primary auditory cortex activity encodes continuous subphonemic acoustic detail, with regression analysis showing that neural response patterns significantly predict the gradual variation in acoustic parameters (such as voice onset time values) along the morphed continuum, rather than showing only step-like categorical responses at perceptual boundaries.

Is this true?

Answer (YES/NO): YES